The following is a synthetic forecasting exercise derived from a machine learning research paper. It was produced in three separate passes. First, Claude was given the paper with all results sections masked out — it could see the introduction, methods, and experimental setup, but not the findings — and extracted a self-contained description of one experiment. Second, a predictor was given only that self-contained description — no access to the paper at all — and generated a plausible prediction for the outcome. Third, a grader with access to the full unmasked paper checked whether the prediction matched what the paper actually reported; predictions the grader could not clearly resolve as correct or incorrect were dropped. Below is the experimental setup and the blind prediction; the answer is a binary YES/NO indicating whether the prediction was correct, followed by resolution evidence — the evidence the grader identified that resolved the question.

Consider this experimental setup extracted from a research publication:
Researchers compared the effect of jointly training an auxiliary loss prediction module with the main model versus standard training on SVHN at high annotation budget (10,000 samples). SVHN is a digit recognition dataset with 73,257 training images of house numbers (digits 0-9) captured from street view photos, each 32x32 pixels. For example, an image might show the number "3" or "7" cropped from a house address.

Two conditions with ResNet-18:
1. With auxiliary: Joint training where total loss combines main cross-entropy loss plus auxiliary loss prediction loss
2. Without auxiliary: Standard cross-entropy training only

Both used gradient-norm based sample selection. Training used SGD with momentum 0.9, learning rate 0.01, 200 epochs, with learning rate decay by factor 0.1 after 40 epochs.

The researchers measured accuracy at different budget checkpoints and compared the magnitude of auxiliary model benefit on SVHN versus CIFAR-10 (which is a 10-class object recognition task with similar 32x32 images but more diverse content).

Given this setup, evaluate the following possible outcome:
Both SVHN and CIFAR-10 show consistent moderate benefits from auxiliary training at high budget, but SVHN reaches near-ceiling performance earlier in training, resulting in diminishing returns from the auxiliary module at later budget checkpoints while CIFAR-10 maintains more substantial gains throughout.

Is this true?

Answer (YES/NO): NO